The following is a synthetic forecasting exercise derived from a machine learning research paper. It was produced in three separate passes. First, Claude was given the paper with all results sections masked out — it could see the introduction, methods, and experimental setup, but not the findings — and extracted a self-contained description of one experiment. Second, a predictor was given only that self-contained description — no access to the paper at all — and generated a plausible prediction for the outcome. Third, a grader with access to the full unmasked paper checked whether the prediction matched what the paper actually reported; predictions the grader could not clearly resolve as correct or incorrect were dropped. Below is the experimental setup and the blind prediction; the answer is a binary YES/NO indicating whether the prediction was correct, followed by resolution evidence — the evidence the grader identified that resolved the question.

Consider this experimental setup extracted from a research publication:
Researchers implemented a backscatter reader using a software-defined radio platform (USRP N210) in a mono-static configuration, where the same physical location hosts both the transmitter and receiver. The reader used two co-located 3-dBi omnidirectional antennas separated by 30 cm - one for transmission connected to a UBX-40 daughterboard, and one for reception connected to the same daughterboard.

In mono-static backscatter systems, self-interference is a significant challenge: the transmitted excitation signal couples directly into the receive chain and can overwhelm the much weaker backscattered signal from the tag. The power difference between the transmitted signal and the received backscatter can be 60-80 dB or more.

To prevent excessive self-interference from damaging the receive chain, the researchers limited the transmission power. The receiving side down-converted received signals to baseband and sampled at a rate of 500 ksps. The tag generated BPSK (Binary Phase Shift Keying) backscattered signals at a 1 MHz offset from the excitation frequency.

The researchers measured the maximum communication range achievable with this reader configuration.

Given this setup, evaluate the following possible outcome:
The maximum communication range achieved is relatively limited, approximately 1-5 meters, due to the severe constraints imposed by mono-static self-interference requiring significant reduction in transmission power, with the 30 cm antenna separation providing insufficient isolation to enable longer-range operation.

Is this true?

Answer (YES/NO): YES